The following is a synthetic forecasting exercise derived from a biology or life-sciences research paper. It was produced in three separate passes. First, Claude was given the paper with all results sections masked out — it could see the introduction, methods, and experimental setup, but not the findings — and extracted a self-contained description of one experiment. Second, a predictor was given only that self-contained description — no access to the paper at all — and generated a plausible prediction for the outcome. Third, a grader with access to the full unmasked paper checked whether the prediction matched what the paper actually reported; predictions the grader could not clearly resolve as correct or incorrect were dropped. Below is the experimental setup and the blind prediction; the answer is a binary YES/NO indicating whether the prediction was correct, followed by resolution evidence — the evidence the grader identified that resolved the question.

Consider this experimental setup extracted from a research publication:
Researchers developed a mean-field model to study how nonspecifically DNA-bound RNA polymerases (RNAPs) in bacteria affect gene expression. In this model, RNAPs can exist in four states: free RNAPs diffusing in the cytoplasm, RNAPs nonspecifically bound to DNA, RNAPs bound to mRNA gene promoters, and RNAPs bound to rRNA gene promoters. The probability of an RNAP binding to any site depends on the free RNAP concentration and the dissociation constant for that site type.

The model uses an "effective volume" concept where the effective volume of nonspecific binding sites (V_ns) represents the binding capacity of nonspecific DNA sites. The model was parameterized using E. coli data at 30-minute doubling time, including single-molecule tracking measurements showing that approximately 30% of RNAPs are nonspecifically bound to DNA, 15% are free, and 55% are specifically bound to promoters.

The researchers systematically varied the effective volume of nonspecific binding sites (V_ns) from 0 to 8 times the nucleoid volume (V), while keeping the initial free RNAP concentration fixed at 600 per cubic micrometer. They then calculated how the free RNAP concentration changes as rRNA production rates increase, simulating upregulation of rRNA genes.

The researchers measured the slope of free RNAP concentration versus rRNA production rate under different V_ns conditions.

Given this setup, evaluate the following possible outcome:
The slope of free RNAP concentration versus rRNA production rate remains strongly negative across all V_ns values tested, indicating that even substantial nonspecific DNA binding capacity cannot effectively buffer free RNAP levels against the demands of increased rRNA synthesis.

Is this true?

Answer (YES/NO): NO